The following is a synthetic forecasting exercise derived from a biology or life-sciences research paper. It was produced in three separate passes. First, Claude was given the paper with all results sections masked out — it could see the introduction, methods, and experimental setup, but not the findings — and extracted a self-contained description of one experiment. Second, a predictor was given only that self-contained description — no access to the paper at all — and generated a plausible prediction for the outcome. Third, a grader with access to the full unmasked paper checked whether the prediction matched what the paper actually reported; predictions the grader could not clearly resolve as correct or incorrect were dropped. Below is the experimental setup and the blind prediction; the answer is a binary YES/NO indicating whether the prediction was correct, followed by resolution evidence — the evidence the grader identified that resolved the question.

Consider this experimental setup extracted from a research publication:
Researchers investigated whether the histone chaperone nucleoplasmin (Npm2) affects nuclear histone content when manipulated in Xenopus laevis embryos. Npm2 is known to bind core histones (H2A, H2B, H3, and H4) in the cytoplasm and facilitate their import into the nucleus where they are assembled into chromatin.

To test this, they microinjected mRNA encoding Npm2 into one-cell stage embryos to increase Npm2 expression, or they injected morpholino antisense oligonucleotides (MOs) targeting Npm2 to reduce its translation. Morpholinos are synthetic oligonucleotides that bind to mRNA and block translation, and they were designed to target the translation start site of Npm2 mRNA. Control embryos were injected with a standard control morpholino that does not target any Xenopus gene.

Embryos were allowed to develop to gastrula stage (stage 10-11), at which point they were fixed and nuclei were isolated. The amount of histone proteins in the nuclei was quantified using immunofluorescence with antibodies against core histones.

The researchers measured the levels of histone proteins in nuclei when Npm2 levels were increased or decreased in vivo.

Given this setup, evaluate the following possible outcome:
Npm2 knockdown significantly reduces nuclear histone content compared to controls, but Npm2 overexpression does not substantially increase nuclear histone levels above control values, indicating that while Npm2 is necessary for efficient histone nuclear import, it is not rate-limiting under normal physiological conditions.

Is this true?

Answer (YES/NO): NO